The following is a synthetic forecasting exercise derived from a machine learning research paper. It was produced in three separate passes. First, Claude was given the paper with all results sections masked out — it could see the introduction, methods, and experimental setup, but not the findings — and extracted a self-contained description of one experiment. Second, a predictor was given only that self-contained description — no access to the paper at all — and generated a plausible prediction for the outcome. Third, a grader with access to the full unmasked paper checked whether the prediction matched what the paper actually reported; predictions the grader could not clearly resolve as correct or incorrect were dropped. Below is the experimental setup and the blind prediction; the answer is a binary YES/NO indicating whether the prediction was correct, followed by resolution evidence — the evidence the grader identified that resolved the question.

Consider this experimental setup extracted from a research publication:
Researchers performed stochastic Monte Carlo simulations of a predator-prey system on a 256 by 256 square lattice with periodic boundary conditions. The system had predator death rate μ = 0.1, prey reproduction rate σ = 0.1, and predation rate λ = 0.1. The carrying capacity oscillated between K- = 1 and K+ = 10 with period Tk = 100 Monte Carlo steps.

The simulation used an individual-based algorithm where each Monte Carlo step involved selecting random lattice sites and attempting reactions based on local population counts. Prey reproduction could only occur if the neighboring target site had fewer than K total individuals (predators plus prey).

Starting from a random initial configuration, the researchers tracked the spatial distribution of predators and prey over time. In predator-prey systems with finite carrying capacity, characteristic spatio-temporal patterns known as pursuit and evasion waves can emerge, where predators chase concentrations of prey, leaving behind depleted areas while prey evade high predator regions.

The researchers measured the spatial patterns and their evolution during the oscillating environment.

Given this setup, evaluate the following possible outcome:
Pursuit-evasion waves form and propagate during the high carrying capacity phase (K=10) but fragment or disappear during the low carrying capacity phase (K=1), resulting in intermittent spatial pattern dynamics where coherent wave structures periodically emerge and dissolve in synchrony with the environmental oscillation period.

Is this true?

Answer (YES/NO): YES